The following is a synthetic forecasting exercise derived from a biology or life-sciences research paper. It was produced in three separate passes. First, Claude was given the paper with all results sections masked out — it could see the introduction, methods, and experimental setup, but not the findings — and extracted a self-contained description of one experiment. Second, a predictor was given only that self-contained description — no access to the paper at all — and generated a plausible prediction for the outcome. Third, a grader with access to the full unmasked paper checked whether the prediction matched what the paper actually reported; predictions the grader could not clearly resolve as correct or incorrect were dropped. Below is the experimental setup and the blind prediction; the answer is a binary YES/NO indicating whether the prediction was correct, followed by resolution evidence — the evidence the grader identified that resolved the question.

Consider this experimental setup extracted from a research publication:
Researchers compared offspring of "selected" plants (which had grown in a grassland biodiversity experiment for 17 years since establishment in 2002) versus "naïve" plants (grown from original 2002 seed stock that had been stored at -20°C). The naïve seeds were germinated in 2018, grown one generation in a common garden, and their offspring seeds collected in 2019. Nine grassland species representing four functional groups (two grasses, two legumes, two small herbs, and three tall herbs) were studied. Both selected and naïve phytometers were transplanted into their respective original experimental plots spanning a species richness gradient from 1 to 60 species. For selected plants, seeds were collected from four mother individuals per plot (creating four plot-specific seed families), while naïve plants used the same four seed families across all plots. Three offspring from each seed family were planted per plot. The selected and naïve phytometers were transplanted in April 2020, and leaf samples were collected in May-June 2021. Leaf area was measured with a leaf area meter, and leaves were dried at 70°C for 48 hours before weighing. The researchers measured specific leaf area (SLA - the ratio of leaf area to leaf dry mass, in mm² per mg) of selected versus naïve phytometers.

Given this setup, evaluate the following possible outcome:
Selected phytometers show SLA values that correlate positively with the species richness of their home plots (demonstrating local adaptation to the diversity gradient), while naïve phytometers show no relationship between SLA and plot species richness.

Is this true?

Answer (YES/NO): NO